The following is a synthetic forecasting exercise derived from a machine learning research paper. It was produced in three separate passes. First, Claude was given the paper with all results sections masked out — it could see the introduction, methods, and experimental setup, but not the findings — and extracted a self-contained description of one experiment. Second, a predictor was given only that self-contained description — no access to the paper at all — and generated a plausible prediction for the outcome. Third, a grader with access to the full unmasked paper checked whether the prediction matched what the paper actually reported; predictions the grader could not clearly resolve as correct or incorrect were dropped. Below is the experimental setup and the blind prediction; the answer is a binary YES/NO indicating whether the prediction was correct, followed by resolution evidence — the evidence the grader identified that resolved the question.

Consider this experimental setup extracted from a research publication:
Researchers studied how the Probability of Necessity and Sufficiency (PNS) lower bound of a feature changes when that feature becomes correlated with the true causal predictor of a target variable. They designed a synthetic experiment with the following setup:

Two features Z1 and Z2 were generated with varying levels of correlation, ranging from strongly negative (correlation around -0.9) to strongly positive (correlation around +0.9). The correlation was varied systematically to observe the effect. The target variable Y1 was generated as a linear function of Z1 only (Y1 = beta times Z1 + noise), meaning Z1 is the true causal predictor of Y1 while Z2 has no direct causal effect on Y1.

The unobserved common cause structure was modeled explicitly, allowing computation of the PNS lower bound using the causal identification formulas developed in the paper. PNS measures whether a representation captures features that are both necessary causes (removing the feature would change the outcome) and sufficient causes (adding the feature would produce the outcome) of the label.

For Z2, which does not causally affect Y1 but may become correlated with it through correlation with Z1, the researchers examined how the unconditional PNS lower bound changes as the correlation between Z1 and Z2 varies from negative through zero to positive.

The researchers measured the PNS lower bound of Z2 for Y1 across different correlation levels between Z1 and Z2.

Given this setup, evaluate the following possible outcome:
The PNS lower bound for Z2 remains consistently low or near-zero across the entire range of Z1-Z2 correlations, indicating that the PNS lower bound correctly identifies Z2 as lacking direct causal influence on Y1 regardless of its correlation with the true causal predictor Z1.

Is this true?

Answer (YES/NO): NO